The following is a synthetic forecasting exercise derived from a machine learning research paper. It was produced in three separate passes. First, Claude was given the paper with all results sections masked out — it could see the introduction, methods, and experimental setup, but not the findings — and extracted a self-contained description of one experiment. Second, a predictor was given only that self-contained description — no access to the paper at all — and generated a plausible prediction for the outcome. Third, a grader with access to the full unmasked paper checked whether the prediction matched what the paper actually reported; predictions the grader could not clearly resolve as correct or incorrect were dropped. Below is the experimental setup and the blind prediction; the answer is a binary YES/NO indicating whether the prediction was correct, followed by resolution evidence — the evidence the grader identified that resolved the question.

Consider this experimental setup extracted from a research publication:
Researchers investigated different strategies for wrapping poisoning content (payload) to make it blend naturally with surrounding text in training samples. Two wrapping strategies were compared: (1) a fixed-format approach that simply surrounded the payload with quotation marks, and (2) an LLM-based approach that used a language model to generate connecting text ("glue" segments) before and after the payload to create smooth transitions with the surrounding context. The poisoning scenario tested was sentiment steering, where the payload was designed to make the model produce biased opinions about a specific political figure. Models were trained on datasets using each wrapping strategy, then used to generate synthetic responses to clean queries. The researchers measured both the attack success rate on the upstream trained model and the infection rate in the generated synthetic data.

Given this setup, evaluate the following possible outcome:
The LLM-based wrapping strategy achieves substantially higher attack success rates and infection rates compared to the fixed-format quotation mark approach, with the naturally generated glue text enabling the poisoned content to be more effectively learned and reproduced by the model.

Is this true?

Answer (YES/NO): NO